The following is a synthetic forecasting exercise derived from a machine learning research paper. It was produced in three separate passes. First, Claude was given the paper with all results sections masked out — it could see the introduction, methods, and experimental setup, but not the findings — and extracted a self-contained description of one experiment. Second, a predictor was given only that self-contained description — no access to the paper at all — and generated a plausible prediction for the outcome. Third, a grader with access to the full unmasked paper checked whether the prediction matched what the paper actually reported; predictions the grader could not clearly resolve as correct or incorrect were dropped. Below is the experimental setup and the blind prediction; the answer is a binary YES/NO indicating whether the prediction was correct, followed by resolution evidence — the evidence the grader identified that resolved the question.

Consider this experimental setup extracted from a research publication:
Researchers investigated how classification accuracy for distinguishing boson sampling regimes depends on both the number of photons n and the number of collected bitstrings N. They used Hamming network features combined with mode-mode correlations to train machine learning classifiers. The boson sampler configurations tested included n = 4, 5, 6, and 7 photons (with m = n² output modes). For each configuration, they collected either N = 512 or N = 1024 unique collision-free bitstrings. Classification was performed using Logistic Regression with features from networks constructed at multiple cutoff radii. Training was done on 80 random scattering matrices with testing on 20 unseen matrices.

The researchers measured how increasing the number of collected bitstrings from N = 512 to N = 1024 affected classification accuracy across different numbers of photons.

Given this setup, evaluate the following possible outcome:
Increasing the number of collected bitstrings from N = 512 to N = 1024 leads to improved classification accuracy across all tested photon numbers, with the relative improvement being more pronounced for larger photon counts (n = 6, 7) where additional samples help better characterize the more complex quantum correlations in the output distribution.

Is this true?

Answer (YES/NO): YES